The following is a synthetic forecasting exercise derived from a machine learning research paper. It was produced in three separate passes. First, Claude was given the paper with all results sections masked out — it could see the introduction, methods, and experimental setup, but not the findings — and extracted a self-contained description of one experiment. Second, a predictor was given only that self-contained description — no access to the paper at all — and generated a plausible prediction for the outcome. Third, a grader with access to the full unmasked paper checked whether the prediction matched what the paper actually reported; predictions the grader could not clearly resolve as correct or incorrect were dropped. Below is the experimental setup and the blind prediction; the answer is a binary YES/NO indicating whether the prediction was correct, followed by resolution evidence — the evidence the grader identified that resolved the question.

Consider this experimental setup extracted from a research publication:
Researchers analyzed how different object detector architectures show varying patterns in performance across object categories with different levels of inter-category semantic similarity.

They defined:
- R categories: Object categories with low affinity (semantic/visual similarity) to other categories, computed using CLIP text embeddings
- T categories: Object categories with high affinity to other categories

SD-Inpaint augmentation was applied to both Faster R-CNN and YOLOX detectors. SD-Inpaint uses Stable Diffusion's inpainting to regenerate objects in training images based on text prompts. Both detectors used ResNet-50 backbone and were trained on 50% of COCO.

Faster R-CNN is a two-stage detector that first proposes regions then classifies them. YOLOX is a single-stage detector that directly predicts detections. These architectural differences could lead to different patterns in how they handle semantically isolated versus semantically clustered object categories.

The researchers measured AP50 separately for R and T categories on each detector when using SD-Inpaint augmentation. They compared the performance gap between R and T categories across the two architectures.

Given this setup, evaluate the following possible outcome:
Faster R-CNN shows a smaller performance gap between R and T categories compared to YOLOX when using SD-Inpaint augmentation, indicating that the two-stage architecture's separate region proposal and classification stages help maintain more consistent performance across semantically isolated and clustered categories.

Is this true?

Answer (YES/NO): YES